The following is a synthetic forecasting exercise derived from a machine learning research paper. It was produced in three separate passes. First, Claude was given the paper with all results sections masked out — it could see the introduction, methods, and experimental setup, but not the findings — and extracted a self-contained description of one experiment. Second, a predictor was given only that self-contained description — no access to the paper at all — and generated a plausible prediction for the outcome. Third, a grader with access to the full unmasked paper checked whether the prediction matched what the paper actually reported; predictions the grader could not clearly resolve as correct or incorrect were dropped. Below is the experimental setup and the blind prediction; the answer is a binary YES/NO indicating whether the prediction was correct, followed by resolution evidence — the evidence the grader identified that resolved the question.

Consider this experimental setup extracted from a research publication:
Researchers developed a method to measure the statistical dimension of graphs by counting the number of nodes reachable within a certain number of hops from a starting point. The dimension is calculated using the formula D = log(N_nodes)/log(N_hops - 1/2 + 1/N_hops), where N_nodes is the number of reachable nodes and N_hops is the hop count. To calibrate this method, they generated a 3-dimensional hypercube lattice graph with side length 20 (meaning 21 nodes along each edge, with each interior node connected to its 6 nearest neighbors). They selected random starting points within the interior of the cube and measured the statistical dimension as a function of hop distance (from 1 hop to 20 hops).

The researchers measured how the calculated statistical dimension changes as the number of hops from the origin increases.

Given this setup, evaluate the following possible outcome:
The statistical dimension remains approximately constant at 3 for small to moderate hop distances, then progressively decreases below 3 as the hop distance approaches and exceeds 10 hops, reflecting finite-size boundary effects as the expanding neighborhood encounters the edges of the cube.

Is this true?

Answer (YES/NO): NO